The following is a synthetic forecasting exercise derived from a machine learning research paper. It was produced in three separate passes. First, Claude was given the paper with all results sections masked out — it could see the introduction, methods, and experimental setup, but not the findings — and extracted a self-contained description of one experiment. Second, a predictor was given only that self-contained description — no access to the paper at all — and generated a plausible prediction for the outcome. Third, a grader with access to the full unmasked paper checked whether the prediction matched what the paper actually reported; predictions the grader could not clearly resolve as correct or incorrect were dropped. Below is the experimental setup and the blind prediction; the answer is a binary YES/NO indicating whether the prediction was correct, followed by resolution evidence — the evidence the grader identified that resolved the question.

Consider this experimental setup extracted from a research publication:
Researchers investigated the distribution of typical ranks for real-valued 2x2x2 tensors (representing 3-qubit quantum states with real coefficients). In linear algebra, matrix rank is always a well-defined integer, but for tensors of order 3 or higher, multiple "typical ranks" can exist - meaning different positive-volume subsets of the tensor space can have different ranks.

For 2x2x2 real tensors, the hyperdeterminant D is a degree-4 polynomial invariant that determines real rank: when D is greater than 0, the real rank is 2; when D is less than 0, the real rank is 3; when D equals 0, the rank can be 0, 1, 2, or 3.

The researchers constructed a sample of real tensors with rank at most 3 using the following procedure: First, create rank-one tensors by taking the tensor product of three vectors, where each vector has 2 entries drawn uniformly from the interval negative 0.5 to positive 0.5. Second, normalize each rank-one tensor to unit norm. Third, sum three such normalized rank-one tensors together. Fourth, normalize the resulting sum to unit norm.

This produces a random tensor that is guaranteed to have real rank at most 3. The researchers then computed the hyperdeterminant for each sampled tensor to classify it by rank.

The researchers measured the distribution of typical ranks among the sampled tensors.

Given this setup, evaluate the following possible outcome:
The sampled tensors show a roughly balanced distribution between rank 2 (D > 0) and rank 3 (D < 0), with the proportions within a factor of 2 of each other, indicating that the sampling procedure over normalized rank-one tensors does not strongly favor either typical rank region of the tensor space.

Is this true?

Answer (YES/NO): NO